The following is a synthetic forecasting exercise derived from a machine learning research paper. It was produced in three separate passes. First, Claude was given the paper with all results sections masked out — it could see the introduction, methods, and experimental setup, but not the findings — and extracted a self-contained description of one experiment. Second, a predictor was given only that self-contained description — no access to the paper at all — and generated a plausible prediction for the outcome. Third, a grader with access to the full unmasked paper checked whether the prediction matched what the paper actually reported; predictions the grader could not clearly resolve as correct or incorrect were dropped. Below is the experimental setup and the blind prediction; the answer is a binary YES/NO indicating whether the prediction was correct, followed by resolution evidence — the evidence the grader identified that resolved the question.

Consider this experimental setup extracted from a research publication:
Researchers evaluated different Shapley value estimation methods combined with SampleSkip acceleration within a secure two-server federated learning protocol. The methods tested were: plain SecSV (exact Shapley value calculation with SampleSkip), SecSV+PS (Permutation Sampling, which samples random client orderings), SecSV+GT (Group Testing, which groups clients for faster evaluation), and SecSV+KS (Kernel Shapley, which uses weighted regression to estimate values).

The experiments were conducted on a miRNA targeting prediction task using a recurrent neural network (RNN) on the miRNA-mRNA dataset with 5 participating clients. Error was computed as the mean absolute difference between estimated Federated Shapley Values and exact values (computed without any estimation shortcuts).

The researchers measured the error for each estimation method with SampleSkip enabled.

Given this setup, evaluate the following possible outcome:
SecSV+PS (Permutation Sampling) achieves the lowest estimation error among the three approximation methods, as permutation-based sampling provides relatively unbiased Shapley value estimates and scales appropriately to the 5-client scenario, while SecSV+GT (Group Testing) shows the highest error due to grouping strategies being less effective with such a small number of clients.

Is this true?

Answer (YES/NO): NO